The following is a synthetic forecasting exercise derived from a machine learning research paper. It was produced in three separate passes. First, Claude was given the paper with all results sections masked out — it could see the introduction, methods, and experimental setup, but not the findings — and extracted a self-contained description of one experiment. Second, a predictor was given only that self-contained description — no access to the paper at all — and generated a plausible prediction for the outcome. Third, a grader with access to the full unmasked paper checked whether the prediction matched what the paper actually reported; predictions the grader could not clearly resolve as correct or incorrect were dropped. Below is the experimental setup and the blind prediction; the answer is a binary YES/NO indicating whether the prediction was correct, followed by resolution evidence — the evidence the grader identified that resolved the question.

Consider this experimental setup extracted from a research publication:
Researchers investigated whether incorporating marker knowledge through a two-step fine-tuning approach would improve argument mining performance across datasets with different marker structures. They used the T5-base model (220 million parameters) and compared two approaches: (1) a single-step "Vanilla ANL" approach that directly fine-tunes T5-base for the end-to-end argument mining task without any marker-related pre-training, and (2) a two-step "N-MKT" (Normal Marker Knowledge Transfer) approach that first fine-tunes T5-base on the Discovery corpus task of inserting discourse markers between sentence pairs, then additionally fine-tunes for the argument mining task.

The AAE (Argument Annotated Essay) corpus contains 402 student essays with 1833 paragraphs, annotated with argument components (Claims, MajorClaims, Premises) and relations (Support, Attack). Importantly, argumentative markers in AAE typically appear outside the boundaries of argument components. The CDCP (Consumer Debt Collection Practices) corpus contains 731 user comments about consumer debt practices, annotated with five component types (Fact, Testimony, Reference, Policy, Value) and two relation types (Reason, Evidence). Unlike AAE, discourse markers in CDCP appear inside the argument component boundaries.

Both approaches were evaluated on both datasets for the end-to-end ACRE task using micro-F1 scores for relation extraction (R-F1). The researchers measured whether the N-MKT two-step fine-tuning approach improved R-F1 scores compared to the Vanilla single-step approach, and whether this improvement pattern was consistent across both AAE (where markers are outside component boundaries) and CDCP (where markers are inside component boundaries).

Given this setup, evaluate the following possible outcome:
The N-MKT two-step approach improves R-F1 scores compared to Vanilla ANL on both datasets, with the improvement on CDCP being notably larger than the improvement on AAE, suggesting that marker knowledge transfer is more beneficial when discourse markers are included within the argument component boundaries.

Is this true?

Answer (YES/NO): NO